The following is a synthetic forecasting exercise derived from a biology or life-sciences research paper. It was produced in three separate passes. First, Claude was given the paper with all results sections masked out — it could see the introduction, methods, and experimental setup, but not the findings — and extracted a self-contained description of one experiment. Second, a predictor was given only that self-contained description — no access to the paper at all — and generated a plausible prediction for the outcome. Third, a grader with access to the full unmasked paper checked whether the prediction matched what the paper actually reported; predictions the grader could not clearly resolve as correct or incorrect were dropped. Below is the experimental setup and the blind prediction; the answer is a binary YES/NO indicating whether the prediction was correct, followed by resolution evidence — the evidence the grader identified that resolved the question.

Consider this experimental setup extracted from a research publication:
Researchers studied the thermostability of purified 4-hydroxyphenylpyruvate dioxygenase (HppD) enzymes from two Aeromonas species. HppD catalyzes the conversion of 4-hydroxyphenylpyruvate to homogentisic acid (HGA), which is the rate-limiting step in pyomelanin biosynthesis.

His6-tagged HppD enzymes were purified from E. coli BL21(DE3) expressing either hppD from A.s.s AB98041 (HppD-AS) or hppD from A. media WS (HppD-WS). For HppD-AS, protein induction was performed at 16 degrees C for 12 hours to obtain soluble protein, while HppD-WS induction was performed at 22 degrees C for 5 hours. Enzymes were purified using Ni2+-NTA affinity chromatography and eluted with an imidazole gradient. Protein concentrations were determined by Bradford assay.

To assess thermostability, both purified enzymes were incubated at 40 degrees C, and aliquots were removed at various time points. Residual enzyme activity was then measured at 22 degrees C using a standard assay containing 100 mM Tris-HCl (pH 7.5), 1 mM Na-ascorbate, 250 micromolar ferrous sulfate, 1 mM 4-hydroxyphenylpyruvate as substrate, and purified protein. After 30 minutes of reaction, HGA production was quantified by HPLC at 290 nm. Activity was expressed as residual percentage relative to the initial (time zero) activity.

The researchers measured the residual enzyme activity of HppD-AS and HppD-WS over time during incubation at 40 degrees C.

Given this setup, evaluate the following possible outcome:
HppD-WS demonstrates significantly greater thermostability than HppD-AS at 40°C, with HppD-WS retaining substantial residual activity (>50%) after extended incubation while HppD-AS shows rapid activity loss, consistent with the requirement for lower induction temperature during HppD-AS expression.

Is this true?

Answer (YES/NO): YES